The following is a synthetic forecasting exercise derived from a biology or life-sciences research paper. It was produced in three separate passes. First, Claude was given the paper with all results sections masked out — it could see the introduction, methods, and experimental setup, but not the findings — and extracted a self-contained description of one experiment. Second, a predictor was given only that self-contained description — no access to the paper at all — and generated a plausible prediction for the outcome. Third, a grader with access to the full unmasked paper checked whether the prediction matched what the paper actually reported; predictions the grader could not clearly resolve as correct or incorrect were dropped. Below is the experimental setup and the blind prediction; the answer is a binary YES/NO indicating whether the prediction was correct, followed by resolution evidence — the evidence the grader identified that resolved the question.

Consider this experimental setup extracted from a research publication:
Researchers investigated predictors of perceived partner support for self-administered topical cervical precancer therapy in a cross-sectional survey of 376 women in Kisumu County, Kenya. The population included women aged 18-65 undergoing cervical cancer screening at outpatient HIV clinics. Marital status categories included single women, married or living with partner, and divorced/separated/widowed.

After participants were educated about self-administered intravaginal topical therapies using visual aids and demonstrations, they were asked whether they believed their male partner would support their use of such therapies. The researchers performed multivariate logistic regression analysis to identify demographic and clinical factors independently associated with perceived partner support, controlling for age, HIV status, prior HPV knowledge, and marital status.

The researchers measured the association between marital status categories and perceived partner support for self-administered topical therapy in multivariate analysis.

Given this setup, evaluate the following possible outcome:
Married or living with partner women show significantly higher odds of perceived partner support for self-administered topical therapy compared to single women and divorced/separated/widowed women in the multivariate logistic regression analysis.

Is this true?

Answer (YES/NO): NO